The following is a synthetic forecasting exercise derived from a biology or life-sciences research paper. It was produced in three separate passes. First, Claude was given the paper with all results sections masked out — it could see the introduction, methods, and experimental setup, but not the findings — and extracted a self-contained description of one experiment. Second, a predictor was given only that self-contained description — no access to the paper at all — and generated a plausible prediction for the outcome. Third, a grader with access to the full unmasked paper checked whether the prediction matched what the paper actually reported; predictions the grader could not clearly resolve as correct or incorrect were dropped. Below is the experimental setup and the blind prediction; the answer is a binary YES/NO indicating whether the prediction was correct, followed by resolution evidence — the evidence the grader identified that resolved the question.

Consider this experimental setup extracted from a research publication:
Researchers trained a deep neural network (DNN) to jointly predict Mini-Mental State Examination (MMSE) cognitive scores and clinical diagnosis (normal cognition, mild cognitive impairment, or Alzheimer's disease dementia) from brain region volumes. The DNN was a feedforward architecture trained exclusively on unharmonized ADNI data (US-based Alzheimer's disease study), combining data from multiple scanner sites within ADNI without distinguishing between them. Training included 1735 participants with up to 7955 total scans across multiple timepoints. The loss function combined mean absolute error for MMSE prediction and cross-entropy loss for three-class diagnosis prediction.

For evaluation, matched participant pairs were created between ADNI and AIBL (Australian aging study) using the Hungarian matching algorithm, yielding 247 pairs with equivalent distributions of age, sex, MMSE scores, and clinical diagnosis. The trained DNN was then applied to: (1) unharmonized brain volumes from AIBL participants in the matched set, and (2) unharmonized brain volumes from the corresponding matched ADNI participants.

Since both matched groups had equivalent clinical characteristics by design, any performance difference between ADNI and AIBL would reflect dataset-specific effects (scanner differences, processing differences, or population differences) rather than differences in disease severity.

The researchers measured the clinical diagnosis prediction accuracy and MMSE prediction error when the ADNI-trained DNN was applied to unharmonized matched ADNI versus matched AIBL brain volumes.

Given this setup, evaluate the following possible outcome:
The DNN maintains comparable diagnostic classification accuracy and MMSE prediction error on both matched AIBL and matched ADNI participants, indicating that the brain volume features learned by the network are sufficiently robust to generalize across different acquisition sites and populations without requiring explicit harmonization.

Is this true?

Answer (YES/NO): NO